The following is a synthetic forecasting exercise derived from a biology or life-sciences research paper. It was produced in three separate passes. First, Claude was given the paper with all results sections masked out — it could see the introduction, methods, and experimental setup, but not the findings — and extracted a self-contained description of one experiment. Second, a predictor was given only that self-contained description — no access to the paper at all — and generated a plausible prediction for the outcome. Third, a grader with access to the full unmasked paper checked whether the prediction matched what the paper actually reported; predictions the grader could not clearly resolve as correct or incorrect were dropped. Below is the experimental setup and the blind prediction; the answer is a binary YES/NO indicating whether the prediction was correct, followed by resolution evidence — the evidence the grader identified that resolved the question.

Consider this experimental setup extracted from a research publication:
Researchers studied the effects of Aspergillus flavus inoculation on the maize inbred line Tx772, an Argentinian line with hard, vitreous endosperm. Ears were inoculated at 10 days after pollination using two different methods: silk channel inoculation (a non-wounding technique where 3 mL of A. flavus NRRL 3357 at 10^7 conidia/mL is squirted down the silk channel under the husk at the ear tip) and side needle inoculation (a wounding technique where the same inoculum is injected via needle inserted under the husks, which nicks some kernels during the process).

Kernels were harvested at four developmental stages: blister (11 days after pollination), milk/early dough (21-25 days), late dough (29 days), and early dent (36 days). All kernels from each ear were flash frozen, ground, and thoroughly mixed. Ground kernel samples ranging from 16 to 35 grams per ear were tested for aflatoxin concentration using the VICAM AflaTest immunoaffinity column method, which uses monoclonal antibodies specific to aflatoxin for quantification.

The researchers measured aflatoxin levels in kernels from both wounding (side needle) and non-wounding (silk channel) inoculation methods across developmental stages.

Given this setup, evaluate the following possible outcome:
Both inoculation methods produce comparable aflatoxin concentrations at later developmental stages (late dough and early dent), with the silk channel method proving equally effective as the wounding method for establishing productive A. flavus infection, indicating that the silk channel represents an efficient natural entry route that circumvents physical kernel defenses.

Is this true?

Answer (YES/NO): NO